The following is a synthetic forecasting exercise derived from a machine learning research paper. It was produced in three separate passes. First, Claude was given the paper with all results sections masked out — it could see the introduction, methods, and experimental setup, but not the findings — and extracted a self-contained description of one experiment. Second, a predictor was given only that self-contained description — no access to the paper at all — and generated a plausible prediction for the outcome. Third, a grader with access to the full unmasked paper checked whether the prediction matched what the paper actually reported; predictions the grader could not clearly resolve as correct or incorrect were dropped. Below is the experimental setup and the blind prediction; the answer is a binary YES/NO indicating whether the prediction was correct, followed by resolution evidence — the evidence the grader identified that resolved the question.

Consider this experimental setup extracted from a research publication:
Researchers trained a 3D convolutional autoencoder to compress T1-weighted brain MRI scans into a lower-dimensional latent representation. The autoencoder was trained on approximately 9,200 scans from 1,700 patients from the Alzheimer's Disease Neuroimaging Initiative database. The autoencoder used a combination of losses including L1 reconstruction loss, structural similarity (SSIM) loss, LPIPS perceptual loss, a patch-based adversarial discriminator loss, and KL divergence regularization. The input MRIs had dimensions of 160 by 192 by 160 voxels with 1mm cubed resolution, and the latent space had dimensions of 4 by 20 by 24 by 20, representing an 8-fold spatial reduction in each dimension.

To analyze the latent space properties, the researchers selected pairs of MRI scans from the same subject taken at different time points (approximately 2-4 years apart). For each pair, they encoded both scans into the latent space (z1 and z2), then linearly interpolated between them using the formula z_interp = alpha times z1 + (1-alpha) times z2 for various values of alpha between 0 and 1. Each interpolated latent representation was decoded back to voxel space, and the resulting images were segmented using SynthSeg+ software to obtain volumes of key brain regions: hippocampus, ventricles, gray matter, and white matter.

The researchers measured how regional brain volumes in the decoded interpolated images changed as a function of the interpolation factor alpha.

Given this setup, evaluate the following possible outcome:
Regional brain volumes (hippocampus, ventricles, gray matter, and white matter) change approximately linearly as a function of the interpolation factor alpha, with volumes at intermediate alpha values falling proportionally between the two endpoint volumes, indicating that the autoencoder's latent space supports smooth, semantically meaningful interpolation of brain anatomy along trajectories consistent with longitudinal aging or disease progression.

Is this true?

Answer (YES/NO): YES